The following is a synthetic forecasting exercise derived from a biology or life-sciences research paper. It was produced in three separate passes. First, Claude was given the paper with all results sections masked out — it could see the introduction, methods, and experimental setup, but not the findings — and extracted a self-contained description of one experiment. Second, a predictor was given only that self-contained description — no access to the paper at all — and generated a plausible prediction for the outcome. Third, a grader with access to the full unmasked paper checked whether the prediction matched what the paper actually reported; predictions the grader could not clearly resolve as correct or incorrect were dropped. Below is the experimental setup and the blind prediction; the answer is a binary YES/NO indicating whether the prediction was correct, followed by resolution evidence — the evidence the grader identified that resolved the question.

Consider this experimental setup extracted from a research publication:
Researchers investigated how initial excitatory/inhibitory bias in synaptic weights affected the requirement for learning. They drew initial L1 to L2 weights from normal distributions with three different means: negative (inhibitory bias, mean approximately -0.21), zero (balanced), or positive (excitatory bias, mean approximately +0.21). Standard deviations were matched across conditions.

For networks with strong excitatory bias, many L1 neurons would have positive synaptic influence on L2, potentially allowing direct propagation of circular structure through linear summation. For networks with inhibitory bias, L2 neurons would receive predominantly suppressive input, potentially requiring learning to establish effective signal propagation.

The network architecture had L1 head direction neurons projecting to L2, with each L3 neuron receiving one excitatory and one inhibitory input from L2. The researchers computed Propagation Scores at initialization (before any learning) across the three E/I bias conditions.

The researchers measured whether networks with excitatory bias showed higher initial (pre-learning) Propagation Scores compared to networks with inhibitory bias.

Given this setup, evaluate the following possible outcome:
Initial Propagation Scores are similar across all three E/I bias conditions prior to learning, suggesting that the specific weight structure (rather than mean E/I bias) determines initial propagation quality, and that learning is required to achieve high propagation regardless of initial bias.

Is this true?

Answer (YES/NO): NO